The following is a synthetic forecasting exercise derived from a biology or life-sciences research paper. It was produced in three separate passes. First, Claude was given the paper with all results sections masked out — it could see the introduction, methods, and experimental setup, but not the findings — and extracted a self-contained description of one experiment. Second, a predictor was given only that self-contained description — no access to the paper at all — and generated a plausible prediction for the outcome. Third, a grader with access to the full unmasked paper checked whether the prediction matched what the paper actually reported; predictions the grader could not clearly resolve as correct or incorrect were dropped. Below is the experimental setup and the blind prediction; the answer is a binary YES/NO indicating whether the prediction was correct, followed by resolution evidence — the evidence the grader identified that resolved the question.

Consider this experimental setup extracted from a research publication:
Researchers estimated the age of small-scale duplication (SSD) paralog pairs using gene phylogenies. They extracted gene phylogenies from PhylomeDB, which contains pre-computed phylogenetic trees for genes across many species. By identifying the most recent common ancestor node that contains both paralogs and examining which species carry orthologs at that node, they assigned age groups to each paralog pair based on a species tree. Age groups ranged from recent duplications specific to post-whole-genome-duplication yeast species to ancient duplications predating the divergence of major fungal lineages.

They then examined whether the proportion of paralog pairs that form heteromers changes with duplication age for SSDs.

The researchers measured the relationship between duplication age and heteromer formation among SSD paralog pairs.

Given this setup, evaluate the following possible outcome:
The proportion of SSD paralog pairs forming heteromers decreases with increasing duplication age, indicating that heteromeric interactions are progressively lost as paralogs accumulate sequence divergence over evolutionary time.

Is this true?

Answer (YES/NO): NO